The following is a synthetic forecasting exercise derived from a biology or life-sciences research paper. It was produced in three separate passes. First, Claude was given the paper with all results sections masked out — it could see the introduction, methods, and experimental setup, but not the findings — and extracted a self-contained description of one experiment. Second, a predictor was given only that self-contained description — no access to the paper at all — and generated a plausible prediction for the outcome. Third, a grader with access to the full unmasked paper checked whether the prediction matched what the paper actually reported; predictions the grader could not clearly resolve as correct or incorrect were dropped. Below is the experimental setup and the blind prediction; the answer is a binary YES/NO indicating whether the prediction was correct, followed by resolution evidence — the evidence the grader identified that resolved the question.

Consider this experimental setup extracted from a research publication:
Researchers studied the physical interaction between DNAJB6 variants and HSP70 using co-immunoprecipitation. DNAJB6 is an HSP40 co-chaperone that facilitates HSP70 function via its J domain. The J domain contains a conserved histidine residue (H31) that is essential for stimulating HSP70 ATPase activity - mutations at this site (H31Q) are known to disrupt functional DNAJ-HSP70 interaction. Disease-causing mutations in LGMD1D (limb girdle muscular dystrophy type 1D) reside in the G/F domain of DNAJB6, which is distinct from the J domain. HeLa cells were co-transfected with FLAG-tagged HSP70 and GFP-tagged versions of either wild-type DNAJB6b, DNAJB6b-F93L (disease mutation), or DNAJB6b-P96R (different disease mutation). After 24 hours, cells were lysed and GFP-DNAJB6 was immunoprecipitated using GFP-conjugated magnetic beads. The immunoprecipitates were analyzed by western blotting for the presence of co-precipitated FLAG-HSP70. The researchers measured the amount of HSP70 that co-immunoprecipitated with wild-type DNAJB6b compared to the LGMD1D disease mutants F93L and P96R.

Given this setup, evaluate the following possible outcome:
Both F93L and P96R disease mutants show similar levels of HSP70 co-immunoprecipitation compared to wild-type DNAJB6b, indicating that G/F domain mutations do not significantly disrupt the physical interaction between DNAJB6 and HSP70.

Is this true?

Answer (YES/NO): NO